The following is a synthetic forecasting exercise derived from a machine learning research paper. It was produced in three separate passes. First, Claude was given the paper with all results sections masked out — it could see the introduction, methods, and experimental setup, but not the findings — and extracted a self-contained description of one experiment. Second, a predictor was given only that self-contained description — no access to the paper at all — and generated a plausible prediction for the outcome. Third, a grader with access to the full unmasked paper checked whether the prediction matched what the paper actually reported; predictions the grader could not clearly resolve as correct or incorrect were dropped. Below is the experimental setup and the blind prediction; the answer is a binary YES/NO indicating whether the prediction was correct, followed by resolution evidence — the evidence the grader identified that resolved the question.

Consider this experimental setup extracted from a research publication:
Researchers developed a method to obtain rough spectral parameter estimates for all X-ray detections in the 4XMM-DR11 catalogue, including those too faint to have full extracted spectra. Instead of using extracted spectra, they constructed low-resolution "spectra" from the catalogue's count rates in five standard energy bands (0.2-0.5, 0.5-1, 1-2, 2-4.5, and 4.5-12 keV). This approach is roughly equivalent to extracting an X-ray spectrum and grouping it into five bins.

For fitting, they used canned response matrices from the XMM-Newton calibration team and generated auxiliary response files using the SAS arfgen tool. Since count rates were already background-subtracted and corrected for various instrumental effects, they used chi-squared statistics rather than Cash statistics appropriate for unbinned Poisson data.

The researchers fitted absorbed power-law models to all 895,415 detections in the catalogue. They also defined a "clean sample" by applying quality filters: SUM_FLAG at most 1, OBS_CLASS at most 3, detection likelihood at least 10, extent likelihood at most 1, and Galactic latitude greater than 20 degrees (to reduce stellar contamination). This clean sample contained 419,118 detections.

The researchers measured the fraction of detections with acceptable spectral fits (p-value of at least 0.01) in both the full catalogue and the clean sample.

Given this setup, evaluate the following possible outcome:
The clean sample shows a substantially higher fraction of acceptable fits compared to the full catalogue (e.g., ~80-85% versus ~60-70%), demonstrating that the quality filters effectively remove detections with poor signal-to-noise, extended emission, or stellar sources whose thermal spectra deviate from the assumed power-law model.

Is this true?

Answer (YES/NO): NO